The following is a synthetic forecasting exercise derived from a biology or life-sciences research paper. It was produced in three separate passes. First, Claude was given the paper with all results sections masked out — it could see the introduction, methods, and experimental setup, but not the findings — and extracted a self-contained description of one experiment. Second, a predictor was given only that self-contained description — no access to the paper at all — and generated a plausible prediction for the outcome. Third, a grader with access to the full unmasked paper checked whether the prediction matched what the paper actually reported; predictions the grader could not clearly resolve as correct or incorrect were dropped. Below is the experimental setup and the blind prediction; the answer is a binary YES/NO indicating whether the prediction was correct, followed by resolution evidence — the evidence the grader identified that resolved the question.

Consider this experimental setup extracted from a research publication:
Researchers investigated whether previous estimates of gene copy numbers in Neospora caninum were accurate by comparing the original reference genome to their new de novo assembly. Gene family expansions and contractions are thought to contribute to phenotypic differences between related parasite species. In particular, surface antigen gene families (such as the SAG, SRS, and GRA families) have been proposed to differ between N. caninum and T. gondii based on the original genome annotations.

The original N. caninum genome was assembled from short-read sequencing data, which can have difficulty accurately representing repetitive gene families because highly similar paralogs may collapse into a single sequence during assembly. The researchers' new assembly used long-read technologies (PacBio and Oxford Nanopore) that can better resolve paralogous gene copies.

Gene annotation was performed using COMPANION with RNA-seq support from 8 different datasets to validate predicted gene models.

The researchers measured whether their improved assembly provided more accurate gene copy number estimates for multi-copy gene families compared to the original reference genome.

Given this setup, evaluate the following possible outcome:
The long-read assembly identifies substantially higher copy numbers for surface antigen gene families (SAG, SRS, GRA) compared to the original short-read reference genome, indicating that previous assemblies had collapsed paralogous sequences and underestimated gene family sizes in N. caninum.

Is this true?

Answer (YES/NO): NO